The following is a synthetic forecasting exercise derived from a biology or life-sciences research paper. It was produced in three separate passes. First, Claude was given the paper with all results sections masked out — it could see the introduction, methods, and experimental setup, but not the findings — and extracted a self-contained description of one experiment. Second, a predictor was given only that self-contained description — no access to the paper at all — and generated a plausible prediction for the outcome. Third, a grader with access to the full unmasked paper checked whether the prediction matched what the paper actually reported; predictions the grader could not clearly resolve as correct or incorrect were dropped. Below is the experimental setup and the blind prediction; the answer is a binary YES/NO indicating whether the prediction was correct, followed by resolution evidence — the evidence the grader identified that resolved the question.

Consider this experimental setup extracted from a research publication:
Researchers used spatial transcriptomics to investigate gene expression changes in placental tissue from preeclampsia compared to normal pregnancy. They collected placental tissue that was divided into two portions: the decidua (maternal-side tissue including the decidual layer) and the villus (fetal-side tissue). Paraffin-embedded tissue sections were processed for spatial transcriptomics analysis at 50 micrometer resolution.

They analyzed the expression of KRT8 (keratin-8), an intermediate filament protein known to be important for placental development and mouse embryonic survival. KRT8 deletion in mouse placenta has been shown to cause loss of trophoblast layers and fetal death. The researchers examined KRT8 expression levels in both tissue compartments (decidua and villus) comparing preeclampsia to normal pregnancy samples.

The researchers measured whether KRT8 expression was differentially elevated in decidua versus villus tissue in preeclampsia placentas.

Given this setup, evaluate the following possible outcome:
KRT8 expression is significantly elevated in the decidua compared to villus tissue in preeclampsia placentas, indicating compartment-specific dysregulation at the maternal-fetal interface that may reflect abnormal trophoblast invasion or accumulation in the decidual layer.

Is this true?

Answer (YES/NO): YES